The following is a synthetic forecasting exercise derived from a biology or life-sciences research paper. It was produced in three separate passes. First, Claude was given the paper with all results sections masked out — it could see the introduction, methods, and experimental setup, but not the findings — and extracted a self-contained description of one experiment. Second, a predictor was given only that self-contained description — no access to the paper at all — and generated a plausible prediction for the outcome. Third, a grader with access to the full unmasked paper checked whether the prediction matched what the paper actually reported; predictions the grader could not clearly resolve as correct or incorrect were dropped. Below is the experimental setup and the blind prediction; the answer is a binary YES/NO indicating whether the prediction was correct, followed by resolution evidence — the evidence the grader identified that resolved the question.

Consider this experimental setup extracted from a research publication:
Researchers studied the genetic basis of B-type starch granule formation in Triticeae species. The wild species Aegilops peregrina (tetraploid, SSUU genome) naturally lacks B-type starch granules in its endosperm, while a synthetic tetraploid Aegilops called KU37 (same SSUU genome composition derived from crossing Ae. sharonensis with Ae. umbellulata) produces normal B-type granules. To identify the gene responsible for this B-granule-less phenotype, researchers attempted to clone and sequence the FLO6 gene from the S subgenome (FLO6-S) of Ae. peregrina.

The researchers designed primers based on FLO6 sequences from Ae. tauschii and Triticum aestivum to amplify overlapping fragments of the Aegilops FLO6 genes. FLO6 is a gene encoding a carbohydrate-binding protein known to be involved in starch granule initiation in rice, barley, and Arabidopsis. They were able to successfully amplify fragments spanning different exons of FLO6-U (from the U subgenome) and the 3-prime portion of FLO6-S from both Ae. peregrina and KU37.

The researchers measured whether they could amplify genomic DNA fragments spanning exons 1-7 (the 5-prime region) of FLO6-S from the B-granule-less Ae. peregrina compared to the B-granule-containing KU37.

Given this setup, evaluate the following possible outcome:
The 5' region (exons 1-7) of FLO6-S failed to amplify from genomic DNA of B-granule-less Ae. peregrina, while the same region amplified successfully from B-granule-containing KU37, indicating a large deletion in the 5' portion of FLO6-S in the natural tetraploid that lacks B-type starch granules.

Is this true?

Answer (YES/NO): YES